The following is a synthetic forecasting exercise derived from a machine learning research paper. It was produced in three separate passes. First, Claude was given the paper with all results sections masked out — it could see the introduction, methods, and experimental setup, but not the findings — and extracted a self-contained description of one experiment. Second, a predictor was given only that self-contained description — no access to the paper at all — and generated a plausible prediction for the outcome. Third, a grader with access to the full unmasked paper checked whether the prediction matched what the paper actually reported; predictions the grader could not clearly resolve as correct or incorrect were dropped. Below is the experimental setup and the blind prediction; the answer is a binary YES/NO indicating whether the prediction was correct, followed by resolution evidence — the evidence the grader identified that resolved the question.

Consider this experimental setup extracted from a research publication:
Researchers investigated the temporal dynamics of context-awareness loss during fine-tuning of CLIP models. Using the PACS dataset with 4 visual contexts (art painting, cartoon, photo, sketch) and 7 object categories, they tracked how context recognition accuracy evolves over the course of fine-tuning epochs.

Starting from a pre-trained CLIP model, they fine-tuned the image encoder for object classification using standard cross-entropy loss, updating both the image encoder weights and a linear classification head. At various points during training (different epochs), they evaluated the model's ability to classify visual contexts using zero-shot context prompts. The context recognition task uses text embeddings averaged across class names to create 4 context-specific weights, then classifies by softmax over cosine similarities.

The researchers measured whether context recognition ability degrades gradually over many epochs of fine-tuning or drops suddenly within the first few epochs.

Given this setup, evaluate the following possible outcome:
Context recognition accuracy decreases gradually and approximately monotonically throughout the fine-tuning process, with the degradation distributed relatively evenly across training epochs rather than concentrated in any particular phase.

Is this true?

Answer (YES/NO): NO